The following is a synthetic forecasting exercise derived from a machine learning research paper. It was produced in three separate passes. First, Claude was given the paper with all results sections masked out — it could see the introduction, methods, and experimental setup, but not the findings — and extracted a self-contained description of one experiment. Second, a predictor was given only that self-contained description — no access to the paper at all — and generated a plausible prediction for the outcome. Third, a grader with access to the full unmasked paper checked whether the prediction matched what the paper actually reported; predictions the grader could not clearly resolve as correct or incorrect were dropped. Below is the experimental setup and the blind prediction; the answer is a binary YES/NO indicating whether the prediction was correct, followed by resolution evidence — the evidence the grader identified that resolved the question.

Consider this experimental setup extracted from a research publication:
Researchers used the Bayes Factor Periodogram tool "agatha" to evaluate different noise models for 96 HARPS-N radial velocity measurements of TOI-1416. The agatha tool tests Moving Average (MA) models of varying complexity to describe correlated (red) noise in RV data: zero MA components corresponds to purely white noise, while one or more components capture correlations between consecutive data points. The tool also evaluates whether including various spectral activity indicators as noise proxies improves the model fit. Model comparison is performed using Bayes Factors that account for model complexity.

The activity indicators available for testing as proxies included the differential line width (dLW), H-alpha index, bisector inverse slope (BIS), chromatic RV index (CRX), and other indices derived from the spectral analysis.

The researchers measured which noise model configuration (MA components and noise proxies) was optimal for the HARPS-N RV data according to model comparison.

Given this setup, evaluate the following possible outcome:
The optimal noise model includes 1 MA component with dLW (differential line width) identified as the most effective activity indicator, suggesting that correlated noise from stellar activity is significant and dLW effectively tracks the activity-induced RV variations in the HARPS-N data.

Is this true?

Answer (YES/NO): NO